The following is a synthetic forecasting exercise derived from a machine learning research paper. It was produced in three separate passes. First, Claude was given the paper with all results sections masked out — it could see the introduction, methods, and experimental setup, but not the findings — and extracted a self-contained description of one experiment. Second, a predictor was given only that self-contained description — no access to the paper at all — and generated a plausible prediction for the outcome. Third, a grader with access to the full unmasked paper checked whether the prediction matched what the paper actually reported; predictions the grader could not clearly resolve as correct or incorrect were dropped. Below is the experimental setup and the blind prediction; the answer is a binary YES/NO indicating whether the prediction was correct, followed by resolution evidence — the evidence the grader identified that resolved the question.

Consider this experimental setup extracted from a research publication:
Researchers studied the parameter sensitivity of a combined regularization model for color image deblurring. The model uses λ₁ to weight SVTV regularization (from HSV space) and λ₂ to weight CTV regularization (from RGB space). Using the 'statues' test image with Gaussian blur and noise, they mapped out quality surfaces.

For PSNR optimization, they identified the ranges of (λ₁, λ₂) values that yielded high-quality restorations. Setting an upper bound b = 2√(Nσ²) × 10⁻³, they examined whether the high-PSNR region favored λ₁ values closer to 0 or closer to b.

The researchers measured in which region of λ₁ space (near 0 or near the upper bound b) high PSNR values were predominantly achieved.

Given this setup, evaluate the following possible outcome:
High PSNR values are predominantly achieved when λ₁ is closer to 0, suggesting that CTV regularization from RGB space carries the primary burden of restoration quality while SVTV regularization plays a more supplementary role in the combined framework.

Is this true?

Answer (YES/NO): NO